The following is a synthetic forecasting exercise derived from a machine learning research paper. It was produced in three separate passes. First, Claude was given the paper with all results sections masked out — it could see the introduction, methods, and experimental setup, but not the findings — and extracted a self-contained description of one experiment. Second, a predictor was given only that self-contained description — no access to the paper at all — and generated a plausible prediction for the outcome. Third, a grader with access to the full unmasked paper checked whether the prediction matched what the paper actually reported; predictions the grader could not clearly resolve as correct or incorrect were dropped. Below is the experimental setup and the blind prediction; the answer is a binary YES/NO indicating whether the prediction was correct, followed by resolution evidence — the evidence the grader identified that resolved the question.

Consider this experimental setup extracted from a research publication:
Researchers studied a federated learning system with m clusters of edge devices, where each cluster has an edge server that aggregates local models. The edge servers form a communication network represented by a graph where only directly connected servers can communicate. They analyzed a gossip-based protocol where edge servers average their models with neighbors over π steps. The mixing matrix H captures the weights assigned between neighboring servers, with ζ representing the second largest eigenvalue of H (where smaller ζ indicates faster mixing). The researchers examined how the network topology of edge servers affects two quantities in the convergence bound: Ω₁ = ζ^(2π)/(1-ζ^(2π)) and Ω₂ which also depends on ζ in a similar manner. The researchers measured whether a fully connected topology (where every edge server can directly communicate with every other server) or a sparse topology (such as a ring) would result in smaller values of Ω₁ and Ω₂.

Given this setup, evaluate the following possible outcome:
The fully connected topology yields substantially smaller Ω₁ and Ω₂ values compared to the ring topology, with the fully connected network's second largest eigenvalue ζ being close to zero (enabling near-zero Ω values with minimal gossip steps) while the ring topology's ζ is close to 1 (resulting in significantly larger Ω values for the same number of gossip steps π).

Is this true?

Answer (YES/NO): NO